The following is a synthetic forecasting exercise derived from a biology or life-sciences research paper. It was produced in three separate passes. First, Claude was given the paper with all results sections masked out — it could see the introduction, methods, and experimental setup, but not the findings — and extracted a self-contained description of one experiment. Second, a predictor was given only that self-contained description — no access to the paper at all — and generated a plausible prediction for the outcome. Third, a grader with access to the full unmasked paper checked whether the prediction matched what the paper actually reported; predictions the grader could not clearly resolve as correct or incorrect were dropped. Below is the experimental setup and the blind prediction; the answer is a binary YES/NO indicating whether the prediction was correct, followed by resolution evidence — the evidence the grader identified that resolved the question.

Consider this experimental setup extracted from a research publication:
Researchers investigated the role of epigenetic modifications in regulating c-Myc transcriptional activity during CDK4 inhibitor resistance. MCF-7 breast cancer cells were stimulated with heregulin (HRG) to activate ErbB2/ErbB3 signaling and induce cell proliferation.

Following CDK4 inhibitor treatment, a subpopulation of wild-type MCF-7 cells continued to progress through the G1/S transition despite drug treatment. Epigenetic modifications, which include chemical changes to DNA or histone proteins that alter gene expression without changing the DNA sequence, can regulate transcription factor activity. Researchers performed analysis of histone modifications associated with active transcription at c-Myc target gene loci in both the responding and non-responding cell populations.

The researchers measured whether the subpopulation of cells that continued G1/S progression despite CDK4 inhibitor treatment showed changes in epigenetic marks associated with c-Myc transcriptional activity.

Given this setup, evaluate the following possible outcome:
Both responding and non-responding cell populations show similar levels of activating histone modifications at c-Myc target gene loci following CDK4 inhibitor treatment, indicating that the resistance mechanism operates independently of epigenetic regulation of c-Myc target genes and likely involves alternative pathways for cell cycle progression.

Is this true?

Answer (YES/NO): NO